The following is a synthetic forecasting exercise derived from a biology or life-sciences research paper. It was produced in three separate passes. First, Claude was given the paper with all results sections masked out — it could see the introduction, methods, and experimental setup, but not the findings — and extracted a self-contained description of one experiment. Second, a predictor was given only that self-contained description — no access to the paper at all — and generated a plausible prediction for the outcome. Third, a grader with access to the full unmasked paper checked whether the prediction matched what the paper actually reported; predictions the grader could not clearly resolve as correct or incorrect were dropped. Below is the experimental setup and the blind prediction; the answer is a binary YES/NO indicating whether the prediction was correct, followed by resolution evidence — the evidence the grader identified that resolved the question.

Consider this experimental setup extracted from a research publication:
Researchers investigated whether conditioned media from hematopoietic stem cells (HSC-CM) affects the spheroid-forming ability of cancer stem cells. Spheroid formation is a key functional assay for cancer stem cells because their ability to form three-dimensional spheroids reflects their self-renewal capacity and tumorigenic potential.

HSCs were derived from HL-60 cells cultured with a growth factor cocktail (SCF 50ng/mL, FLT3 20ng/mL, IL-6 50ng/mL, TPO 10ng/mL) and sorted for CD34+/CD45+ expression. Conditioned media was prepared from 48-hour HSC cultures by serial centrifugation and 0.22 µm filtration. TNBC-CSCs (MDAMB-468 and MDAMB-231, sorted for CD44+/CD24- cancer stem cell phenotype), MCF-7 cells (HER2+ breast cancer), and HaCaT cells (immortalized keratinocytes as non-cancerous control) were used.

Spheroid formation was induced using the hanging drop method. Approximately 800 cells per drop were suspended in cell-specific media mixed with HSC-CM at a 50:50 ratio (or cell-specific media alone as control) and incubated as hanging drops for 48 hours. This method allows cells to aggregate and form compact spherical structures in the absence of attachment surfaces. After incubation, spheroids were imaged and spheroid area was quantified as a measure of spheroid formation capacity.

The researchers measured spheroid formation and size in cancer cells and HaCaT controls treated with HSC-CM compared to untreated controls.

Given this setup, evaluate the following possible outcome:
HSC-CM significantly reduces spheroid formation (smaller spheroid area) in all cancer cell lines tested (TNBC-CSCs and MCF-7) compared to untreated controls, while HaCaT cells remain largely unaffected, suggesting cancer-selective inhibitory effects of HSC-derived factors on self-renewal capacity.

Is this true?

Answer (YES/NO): YES